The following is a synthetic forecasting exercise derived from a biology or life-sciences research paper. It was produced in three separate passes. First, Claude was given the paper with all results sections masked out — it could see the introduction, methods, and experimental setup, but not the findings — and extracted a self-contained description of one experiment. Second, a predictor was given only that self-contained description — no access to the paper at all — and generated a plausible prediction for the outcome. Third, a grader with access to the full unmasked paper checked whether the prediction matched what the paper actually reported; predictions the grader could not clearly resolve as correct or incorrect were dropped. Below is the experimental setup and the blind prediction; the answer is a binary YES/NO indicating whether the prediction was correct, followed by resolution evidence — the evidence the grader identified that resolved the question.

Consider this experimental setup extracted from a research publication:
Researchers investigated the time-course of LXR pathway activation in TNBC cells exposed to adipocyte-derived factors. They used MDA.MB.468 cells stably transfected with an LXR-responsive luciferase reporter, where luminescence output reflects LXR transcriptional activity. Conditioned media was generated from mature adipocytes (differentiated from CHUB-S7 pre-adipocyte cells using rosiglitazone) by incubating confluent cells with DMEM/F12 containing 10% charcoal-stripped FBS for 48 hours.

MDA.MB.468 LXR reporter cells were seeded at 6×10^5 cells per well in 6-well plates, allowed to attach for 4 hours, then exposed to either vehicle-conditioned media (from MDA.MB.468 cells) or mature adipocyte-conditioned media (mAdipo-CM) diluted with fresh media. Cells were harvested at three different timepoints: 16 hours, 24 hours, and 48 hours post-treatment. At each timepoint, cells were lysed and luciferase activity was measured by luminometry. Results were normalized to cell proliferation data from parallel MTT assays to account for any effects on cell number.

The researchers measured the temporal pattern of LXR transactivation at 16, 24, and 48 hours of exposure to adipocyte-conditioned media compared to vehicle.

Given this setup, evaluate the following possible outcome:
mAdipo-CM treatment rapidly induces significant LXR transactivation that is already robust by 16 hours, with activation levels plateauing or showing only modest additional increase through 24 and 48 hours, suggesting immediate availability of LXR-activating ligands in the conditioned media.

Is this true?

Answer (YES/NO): NO